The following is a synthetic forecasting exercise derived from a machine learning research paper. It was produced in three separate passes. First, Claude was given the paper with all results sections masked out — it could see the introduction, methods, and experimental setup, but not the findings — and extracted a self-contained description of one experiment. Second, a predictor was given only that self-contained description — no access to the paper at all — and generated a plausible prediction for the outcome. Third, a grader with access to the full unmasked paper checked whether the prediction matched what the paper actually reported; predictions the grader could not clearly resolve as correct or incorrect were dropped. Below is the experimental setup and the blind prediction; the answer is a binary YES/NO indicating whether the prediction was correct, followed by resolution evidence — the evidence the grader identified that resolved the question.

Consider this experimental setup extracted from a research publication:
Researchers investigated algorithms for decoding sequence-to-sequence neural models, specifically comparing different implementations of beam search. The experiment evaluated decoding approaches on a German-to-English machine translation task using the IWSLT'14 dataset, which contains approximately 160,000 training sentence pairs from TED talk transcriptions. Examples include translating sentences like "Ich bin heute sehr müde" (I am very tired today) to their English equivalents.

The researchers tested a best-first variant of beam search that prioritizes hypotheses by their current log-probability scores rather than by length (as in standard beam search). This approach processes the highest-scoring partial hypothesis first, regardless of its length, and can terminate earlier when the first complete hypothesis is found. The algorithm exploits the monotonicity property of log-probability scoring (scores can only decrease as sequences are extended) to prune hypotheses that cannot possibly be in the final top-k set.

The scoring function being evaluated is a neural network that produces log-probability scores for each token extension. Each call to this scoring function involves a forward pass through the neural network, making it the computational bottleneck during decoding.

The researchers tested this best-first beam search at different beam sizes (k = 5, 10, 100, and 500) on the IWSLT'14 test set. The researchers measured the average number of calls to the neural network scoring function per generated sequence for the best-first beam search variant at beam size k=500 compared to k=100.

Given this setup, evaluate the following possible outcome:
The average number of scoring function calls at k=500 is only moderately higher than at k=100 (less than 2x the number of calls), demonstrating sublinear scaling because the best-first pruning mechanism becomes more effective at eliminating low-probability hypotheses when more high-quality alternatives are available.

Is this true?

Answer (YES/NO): NO